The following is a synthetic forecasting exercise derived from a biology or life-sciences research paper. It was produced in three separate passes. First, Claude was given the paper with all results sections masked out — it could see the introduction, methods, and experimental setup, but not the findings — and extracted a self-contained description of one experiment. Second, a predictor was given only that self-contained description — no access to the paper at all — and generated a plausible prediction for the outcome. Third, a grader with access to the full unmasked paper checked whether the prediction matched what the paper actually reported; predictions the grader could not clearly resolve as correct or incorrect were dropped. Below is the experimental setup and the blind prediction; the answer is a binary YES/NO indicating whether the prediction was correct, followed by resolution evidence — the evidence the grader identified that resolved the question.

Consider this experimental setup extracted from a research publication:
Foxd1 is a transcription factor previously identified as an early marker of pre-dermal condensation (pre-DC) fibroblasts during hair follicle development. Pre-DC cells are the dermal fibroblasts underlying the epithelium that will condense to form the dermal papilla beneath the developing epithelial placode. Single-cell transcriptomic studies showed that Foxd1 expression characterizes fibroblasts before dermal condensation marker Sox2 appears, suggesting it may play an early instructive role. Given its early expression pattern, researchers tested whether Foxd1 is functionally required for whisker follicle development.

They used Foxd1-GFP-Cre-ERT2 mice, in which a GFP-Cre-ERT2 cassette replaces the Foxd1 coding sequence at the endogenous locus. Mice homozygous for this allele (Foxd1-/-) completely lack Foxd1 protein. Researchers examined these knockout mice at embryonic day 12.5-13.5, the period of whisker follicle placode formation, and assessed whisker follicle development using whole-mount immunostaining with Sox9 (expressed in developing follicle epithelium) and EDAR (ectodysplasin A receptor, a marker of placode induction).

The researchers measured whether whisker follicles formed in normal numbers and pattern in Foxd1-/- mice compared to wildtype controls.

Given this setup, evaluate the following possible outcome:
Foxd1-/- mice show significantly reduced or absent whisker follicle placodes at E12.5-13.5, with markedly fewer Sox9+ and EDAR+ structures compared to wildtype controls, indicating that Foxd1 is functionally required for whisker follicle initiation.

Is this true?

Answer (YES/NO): NO